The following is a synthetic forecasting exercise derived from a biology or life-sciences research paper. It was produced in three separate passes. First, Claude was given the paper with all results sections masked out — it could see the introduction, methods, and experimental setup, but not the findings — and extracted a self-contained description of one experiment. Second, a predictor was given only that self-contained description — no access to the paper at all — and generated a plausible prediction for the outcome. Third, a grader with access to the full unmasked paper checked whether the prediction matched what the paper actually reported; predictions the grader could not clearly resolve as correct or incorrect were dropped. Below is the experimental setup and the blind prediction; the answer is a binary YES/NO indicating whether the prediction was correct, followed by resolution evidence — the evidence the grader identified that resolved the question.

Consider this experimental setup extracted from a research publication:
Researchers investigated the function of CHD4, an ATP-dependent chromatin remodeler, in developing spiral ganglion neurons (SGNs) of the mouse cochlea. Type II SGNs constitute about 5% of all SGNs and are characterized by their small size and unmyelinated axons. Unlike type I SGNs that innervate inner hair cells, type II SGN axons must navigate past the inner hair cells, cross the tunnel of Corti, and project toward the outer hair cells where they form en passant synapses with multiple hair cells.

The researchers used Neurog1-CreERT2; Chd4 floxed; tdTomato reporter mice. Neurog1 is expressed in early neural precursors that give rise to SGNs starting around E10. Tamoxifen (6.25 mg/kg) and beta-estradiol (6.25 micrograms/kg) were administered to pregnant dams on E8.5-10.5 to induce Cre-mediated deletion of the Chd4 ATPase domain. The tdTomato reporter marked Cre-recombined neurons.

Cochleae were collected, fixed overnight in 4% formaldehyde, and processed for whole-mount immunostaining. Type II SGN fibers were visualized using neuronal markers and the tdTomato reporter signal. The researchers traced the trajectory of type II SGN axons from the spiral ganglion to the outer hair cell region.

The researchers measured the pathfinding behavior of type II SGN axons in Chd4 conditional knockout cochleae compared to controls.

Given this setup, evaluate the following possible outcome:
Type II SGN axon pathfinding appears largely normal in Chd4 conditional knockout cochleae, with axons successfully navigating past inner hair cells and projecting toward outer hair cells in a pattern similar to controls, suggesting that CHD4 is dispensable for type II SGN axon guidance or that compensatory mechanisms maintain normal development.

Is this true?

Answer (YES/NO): NO